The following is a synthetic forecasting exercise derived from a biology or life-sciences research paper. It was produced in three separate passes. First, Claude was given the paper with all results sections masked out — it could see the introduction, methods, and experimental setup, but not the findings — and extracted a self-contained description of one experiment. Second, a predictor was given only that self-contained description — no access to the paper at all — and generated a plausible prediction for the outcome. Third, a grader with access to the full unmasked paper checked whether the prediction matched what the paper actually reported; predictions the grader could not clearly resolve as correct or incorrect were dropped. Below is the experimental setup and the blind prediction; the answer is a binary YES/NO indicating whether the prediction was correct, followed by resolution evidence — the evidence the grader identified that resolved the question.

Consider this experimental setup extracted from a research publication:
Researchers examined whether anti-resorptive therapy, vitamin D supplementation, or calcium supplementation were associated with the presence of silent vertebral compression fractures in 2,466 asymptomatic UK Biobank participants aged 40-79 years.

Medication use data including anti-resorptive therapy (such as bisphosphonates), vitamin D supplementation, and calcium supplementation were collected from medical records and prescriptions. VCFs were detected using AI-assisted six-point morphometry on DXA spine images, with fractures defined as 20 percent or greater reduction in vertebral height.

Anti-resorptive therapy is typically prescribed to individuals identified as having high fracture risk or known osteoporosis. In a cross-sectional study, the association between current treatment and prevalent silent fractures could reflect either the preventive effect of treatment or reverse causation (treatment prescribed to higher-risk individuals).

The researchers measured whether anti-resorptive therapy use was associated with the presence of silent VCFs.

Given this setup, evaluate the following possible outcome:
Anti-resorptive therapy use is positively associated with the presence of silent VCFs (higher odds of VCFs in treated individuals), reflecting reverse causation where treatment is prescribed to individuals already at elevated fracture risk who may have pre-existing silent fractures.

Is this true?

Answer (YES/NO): NO